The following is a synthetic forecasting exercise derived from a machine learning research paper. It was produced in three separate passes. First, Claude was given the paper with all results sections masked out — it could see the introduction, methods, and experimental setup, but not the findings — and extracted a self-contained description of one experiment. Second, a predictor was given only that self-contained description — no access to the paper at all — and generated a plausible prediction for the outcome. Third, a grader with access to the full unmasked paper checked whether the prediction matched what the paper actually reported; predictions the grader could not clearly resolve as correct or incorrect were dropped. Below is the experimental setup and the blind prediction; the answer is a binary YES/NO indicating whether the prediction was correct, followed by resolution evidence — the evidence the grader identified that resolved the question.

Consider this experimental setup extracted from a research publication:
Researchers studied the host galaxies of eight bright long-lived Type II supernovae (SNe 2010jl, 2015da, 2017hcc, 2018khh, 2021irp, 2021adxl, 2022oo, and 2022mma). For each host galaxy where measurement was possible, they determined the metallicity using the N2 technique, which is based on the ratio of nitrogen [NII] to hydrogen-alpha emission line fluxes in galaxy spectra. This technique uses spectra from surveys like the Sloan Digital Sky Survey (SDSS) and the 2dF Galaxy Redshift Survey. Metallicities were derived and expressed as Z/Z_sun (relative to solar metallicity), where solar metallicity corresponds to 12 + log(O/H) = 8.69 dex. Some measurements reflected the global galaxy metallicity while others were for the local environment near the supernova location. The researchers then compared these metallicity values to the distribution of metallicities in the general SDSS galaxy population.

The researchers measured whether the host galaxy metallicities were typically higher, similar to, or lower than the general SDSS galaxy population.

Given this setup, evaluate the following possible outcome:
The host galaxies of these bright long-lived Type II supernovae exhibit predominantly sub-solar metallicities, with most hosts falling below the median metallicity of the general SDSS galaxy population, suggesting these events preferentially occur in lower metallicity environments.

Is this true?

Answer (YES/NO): YES